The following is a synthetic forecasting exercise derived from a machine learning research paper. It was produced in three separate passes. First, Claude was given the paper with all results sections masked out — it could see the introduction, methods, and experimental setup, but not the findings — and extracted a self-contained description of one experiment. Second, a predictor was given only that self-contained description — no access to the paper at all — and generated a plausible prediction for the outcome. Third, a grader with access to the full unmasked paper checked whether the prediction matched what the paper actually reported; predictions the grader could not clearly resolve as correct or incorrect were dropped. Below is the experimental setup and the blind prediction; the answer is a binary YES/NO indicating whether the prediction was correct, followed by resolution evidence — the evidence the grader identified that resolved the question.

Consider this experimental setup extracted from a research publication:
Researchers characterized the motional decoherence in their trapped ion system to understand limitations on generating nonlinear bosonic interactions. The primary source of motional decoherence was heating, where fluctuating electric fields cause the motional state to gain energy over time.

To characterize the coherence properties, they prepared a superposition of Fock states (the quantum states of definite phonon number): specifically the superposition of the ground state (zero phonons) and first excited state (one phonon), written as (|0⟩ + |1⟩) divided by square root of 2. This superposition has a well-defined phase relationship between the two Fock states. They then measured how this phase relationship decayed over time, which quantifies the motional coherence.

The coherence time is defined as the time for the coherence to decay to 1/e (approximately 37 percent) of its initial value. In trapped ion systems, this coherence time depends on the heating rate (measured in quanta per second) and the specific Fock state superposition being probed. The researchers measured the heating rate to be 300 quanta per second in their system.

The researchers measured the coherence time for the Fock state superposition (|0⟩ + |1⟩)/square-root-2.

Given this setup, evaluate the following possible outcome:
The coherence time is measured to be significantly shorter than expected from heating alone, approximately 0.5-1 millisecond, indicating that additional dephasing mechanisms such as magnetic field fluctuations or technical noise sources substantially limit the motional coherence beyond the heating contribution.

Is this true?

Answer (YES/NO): NO